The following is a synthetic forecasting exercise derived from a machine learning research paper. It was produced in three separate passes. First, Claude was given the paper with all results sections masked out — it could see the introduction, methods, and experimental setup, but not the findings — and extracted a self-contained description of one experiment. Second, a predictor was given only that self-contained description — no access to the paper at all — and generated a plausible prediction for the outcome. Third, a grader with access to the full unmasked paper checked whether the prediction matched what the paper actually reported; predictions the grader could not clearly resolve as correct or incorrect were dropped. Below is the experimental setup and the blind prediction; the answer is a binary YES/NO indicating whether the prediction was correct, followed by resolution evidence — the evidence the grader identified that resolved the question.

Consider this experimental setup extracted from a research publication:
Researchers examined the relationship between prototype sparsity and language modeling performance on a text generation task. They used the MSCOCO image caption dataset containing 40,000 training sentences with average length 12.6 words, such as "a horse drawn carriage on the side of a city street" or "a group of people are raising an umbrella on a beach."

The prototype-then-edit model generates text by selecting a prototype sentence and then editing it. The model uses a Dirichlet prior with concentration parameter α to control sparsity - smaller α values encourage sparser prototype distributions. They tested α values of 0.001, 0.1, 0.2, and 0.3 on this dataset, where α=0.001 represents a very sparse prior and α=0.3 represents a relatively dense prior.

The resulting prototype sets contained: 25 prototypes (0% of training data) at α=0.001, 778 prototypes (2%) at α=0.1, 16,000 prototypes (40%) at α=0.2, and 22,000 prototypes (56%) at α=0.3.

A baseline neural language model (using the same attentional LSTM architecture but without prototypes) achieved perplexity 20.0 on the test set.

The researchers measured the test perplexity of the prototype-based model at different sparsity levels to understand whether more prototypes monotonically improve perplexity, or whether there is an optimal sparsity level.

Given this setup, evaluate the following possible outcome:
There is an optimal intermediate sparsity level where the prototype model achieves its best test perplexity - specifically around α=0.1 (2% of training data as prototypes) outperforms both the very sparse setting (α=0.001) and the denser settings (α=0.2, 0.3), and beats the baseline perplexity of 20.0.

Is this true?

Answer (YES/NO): YES